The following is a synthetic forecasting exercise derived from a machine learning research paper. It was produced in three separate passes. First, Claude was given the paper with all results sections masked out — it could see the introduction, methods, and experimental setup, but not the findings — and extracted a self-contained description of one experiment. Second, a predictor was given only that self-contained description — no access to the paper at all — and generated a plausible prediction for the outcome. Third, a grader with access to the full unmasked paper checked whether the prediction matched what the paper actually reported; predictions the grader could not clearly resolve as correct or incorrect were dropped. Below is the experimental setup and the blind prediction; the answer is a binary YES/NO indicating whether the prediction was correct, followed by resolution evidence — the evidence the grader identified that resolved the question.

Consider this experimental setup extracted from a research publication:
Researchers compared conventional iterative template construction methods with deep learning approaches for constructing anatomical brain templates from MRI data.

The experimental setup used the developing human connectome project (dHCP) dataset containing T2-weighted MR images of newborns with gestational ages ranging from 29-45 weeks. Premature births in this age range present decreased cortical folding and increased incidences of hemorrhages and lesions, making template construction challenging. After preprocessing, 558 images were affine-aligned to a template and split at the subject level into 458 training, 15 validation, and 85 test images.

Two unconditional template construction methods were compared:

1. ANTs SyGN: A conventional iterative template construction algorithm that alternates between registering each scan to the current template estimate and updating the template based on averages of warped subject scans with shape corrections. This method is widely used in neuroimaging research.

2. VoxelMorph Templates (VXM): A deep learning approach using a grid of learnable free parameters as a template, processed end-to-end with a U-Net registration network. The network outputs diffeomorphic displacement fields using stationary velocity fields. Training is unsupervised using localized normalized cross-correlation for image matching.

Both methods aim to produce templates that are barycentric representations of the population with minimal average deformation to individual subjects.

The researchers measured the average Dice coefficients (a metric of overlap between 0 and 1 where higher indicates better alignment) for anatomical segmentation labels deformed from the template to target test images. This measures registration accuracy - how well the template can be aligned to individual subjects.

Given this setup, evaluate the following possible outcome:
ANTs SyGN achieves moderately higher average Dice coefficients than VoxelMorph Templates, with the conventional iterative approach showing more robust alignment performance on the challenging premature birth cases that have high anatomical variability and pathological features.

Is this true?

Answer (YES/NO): NO